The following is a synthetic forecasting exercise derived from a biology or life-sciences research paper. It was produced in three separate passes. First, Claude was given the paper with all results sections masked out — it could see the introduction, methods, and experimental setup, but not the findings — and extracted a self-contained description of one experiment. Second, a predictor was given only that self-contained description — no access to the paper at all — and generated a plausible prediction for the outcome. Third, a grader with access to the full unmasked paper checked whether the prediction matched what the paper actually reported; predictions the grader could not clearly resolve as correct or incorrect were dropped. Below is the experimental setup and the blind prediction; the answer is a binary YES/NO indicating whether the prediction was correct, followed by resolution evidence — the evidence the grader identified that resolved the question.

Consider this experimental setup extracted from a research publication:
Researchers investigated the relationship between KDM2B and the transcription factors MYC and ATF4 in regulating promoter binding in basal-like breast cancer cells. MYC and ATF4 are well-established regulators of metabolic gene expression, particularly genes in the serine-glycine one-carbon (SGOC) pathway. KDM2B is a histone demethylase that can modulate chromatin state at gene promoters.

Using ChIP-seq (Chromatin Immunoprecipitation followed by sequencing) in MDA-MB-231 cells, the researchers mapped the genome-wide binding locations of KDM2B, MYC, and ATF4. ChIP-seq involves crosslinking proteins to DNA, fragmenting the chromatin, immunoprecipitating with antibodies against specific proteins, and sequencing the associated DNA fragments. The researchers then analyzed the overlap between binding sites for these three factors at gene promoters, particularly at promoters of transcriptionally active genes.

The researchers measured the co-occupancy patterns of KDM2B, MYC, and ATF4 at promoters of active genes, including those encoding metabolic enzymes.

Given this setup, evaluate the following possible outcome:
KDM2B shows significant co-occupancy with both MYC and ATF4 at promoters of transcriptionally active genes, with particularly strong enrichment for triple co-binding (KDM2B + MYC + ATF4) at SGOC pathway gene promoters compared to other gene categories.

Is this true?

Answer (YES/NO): NO